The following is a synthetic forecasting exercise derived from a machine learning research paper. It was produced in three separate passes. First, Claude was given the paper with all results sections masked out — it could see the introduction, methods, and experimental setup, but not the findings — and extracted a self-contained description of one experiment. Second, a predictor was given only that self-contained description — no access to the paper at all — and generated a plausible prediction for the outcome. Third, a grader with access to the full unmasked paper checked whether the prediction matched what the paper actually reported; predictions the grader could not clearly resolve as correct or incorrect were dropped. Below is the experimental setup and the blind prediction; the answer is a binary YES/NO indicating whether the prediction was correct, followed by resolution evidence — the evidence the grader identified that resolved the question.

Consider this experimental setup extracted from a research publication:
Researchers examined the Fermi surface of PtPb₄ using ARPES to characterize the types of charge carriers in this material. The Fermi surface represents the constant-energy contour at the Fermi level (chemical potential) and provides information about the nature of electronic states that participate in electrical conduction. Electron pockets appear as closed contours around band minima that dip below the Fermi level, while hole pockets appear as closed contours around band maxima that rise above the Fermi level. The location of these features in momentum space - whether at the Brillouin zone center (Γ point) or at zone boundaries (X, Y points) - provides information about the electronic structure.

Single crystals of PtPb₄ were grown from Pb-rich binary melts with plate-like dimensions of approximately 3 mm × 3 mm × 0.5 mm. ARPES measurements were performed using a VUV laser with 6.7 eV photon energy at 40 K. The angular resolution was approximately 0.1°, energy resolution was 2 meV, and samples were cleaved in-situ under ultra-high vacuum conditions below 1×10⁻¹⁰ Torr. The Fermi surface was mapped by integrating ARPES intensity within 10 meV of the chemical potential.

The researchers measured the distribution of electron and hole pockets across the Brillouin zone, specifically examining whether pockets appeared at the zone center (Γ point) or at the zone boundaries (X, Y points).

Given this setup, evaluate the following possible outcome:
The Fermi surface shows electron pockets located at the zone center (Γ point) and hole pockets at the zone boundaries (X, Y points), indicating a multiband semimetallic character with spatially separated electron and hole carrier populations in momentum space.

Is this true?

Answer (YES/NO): YES